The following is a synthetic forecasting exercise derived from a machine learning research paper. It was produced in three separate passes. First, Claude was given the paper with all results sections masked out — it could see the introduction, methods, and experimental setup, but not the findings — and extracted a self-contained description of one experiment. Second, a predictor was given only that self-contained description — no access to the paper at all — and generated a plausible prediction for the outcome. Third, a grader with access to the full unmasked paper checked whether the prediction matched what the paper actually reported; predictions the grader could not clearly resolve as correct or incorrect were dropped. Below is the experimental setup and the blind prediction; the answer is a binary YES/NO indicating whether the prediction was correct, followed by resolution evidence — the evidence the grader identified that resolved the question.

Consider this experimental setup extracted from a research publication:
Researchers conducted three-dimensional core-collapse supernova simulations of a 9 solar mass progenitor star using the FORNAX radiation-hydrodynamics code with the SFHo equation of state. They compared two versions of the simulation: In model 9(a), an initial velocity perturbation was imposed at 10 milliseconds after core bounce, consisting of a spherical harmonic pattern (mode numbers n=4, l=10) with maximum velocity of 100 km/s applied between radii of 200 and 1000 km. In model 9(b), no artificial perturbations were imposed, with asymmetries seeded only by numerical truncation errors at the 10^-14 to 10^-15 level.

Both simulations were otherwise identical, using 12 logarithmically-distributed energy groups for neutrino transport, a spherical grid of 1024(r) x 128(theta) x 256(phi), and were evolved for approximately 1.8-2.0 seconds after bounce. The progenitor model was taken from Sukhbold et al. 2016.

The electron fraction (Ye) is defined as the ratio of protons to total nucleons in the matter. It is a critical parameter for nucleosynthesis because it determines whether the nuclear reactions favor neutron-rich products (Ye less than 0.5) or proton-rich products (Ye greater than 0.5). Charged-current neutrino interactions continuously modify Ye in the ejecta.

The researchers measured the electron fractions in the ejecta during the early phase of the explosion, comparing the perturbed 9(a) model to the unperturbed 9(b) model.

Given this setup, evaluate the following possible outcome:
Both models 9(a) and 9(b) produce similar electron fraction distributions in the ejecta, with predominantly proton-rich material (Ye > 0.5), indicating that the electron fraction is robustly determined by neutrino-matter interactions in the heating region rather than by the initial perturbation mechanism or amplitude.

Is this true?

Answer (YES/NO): NO